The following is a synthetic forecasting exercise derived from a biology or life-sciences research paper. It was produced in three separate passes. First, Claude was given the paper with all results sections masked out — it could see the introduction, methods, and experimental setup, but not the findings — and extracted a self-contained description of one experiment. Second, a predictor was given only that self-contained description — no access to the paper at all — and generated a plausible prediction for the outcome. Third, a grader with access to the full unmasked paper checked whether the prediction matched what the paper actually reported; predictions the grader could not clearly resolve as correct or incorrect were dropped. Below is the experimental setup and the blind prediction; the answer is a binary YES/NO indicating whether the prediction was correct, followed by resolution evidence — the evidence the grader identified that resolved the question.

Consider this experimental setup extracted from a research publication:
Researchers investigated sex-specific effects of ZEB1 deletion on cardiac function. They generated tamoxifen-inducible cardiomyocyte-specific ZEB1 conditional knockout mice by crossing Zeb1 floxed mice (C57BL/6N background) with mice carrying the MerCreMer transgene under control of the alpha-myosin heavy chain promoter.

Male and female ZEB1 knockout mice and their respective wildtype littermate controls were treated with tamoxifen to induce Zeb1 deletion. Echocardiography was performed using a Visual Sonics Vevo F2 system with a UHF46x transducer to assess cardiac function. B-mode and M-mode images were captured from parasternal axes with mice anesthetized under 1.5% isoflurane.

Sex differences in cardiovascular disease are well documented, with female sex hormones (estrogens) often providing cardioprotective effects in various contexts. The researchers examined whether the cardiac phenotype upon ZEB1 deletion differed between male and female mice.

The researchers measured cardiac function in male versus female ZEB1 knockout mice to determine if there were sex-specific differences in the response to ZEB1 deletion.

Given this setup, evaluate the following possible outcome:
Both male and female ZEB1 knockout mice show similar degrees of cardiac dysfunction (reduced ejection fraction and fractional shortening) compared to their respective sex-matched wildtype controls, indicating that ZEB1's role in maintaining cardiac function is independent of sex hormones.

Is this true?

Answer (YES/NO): NO